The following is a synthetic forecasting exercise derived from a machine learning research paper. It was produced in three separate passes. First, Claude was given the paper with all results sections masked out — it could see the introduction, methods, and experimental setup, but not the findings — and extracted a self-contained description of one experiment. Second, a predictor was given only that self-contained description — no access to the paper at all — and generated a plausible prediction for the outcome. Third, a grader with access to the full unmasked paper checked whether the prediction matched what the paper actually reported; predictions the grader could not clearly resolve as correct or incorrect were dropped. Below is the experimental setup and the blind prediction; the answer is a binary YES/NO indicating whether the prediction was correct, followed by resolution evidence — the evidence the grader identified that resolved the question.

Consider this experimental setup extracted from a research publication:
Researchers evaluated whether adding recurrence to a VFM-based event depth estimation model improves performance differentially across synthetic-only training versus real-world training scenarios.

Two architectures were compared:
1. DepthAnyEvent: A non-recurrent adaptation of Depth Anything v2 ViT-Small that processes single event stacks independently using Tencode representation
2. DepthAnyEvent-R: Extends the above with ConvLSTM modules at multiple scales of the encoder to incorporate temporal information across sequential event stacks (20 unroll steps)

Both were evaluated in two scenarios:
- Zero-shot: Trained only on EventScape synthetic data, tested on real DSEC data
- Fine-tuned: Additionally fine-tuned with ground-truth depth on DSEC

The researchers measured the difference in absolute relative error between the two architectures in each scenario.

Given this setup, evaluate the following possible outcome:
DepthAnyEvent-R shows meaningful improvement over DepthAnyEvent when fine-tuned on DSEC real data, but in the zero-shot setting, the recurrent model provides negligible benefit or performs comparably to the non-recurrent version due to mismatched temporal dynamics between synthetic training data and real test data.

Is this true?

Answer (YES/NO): NO